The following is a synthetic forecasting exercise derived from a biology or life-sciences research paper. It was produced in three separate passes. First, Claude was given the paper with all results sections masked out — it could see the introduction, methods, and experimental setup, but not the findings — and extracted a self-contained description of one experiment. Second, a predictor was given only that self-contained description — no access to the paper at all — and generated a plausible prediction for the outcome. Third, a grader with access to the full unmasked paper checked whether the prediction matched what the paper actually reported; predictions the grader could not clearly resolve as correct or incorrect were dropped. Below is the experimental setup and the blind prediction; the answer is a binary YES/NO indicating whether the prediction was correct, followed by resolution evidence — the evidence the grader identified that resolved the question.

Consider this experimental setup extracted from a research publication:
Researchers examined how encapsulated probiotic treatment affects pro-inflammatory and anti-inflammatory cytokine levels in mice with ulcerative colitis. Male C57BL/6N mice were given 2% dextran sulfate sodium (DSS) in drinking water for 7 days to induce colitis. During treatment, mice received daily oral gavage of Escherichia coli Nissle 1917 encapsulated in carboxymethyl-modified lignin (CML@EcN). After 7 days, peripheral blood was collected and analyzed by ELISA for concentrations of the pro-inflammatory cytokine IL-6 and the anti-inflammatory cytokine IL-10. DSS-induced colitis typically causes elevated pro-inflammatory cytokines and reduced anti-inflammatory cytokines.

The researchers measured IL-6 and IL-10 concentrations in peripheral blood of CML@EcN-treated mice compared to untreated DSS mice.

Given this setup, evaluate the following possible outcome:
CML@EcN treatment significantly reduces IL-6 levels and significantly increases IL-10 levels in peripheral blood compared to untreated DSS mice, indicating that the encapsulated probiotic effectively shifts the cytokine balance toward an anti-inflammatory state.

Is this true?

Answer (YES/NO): YES